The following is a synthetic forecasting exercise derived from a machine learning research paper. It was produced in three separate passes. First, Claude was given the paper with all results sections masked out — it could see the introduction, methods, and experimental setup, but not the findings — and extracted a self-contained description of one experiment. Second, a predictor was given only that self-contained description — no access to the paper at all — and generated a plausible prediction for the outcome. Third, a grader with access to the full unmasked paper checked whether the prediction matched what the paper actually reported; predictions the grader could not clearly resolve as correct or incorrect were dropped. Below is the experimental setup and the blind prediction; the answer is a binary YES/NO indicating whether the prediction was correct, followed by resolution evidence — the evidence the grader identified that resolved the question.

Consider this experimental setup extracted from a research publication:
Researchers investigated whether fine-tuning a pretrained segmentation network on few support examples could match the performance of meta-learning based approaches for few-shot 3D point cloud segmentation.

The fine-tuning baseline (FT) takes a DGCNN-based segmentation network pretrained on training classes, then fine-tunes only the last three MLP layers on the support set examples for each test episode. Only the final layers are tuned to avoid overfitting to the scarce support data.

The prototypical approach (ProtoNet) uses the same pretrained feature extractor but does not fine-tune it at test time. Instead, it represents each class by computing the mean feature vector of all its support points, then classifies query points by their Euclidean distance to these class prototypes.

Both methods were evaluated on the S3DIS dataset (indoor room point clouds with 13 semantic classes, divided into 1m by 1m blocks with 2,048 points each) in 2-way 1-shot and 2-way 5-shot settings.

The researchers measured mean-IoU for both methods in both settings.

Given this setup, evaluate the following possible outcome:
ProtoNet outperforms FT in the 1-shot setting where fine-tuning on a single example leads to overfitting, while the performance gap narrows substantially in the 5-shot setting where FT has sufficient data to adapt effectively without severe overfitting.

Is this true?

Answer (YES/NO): YES